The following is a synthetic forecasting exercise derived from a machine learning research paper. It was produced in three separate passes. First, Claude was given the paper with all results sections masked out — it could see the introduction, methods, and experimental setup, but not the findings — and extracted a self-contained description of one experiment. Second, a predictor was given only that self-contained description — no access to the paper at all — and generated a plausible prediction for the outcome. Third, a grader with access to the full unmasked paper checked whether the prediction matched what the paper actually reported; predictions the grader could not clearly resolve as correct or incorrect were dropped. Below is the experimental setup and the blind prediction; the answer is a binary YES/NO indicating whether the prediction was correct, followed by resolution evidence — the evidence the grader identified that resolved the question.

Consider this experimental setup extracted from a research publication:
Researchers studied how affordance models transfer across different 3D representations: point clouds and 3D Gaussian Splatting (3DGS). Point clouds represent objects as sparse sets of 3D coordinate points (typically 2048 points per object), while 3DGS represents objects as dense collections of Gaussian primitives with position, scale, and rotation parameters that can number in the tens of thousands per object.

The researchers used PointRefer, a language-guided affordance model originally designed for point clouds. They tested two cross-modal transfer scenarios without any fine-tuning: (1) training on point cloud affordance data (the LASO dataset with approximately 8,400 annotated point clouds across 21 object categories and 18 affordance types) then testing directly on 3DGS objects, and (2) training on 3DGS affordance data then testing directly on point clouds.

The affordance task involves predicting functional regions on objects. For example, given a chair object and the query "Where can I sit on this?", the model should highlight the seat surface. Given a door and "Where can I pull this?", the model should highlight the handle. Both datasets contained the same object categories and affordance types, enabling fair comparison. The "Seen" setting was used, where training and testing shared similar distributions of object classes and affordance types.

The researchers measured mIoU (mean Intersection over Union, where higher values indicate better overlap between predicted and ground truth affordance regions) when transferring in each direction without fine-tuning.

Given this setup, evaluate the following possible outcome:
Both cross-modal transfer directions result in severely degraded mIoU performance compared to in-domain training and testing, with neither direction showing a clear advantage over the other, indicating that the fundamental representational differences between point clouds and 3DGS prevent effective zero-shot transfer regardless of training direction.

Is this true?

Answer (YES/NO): NO